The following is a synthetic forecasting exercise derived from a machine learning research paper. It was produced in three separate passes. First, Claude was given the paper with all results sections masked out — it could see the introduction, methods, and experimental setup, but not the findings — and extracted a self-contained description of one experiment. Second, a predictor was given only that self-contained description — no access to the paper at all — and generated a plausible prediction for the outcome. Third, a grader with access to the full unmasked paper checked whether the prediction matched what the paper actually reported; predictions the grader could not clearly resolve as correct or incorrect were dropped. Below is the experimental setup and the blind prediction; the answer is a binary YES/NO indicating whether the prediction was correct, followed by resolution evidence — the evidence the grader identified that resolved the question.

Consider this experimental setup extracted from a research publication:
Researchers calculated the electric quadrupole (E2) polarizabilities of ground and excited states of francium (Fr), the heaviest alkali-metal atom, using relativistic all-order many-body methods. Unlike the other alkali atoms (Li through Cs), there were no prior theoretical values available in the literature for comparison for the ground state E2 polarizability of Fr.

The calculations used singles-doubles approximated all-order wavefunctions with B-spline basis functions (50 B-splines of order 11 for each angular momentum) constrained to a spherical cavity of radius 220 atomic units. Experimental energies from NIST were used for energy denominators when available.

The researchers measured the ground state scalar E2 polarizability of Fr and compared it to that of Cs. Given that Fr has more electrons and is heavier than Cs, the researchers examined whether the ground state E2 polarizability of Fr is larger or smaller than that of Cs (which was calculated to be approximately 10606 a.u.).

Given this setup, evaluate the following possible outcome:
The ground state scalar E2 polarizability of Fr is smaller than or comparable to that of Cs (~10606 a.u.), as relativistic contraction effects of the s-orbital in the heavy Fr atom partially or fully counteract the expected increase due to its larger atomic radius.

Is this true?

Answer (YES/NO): YES